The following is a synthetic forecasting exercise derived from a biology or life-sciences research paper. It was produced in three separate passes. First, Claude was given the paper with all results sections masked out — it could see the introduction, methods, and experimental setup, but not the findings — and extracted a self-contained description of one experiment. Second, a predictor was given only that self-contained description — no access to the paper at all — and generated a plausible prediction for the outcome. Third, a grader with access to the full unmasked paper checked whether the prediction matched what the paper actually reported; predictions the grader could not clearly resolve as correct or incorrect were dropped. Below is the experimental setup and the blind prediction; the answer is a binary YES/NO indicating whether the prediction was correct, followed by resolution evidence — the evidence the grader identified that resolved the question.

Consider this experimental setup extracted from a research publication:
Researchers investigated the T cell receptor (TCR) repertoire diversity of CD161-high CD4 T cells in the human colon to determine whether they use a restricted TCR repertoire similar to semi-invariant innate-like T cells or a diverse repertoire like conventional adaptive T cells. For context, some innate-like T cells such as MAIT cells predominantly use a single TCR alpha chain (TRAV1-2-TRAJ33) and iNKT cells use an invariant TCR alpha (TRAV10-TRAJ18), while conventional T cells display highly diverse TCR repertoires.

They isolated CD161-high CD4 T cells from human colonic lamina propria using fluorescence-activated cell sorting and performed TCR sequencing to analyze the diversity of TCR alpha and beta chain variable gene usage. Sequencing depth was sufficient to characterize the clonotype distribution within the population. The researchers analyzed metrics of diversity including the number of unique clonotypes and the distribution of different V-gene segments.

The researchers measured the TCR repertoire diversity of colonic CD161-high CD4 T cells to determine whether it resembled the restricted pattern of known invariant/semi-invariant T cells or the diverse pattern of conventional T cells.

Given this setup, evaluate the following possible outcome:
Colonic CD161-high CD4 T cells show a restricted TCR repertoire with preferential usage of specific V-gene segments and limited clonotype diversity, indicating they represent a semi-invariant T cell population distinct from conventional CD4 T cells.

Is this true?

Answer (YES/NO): NO